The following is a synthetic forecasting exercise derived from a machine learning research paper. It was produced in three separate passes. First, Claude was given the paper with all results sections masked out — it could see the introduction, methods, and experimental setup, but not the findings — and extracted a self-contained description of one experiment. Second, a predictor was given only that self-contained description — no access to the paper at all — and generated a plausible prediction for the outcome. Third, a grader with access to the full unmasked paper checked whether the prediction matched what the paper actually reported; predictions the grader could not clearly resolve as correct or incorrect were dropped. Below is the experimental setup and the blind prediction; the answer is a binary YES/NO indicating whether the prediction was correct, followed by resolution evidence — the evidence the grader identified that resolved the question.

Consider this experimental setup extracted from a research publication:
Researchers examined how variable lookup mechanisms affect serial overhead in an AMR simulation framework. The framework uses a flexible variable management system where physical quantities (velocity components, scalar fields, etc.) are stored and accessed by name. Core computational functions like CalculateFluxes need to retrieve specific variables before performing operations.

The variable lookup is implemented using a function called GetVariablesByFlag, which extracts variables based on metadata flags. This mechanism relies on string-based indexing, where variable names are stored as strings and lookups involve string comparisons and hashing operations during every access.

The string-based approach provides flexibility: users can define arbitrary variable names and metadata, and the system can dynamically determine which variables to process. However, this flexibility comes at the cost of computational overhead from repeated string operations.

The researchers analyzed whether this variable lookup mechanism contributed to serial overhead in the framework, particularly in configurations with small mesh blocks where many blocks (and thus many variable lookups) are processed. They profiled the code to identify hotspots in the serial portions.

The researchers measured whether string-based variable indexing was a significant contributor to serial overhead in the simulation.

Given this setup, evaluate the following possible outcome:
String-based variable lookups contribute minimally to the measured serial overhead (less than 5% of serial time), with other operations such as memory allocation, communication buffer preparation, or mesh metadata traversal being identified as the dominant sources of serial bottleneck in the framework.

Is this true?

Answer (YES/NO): NO